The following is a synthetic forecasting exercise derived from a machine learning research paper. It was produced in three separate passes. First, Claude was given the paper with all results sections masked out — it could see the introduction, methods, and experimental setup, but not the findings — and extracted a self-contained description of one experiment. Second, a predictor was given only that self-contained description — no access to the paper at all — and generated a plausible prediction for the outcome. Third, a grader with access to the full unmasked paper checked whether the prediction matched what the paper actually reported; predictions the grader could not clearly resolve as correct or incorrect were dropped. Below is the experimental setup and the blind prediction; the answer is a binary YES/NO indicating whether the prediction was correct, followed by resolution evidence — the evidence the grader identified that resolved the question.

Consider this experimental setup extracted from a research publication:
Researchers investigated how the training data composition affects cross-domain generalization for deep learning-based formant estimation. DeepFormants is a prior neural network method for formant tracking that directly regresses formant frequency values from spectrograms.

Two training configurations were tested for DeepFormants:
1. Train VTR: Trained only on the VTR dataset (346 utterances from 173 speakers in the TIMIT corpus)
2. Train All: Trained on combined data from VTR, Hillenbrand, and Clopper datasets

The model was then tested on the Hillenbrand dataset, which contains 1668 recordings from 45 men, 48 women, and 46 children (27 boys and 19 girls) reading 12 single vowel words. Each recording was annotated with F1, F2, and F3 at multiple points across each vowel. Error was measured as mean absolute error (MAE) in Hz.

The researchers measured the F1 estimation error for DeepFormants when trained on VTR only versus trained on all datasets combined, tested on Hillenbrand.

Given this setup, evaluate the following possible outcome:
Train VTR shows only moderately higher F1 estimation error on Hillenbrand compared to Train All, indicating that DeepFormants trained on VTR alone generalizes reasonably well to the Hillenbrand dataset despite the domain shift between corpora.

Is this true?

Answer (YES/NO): NO